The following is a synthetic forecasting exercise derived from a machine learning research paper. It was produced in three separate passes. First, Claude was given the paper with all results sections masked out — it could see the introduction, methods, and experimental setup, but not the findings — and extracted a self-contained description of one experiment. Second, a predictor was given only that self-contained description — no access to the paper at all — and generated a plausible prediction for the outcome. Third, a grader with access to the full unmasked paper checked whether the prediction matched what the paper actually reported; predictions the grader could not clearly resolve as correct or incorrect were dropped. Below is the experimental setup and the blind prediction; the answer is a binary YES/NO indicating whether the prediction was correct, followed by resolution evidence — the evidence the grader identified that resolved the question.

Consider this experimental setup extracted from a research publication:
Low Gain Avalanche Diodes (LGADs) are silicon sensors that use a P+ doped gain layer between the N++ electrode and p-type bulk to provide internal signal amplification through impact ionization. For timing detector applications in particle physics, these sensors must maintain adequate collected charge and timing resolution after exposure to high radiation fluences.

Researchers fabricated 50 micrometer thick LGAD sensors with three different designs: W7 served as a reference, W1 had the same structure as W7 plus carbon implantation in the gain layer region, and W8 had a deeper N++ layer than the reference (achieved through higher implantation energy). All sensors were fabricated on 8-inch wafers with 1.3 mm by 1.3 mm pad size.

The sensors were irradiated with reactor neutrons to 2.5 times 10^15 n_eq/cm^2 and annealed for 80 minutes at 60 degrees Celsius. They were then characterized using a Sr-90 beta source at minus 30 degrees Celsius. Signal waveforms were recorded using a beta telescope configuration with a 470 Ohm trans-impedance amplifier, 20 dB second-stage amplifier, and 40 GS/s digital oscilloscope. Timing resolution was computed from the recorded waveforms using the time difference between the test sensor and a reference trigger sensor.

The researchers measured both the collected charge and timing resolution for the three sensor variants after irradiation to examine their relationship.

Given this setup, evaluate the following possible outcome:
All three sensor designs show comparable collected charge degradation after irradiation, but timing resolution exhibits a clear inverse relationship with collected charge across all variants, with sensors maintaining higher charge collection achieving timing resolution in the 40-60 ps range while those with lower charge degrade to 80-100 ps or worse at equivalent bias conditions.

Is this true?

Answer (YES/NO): NO